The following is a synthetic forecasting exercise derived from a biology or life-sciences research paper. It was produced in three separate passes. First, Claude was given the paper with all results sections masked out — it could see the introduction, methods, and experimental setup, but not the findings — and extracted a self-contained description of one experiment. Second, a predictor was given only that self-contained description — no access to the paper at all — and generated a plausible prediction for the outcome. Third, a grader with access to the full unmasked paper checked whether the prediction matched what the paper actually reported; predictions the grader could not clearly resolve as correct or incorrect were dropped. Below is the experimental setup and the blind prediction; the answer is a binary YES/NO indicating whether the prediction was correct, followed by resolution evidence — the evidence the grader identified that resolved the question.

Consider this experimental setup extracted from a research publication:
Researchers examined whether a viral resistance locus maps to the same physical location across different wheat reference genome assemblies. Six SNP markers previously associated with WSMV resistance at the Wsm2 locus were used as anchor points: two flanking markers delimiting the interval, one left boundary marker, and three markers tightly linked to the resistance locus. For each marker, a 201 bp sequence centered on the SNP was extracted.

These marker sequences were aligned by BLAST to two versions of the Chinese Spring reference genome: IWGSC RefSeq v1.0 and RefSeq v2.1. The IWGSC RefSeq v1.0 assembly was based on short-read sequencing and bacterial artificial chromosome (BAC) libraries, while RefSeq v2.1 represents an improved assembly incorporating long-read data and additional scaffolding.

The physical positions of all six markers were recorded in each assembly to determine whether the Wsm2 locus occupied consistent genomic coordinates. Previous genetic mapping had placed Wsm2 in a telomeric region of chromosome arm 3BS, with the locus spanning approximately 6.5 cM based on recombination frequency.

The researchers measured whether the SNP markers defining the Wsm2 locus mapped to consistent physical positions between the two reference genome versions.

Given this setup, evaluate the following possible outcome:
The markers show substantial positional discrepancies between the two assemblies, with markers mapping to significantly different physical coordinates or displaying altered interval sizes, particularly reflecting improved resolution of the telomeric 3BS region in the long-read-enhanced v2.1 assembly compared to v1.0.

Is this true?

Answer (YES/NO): NO